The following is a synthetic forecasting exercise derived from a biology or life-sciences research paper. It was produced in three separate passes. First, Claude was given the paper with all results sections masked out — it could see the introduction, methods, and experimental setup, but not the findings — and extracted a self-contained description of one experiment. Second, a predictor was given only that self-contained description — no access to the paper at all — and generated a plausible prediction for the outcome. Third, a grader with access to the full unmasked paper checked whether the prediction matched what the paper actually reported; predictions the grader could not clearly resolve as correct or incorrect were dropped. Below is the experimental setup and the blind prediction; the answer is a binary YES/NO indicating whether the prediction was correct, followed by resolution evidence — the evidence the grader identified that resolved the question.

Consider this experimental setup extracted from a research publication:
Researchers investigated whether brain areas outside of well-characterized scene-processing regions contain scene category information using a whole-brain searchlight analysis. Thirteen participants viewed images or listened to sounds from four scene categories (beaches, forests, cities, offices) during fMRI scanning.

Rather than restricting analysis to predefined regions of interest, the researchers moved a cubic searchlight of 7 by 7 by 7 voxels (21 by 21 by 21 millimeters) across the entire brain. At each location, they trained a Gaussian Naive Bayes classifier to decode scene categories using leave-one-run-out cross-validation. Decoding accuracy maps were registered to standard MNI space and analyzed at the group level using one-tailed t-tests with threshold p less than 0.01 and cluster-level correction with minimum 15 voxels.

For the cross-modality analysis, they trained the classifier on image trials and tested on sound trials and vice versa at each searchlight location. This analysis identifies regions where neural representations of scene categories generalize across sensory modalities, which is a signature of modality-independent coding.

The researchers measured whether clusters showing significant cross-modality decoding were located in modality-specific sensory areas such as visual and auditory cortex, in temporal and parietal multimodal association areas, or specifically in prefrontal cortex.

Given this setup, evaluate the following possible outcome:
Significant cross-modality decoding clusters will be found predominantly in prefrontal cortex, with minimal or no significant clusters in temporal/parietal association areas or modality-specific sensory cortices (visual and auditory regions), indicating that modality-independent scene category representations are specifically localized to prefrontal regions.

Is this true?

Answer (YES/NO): NO